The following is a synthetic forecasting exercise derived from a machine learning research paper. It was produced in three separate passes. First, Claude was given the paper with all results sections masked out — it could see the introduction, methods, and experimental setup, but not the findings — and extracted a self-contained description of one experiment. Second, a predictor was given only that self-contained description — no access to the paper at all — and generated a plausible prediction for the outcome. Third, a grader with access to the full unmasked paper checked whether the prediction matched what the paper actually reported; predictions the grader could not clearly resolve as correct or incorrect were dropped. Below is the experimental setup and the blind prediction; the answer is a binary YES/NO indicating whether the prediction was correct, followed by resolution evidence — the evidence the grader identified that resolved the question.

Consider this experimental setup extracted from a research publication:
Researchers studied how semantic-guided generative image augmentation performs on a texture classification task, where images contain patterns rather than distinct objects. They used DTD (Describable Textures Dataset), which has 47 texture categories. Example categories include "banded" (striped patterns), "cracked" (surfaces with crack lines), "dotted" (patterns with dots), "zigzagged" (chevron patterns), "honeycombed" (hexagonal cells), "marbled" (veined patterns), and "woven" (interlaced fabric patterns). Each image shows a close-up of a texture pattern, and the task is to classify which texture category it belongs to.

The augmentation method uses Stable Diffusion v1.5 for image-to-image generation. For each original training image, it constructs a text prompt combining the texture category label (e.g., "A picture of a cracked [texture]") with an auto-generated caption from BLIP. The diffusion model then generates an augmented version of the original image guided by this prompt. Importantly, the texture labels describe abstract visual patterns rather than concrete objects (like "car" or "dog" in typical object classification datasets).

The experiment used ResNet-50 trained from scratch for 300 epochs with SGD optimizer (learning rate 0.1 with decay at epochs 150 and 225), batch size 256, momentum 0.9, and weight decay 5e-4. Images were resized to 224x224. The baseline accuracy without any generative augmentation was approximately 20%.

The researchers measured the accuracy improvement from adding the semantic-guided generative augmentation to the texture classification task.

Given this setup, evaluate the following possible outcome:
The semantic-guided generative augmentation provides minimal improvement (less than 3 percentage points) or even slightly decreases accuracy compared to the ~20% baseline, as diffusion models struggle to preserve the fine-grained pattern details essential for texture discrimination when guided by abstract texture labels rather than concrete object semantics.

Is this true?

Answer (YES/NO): NO